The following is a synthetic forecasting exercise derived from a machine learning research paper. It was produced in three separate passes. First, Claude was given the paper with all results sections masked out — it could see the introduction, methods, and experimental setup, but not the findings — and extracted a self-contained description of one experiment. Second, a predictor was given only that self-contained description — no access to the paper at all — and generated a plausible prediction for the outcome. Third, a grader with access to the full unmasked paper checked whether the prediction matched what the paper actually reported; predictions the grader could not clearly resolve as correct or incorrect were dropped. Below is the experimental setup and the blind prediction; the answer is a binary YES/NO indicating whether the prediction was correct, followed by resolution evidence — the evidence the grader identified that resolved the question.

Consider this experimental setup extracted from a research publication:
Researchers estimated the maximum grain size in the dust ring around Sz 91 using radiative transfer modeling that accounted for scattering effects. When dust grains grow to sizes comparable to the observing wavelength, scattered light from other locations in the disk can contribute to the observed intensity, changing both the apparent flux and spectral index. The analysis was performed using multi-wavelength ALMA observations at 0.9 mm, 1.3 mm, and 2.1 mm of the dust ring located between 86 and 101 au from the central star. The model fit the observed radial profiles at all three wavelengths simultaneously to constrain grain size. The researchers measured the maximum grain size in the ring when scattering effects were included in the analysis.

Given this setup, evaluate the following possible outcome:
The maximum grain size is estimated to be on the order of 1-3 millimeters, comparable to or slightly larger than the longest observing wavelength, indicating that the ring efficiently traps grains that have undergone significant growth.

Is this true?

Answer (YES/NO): NO